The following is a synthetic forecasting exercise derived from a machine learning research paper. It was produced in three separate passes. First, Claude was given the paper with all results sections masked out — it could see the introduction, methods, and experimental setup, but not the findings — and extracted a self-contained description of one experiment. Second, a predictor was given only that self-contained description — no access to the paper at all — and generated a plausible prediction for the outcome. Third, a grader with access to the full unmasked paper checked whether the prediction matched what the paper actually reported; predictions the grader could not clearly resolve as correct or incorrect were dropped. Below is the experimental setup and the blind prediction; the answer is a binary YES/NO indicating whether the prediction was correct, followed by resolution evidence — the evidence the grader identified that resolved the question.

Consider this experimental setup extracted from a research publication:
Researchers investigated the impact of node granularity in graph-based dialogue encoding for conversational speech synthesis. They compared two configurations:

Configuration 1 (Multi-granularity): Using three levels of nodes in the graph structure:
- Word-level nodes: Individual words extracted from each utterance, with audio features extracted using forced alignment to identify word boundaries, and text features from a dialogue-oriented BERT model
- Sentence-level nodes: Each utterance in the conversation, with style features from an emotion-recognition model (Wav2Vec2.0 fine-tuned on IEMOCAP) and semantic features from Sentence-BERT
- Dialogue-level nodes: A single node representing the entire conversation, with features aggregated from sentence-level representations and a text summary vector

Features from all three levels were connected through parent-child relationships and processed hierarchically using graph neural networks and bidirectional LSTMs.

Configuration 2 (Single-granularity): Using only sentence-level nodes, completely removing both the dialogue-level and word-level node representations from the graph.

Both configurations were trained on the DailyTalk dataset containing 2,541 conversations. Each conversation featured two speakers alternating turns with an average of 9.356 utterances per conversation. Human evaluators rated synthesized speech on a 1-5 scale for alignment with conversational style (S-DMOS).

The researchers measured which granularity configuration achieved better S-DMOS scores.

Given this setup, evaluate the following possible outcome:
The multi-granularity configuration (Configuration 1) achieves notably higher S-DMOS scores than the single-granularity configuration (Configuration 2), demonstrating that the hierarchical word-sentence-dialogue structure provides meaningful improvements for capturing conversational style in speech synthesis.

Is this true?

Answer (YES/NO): YES